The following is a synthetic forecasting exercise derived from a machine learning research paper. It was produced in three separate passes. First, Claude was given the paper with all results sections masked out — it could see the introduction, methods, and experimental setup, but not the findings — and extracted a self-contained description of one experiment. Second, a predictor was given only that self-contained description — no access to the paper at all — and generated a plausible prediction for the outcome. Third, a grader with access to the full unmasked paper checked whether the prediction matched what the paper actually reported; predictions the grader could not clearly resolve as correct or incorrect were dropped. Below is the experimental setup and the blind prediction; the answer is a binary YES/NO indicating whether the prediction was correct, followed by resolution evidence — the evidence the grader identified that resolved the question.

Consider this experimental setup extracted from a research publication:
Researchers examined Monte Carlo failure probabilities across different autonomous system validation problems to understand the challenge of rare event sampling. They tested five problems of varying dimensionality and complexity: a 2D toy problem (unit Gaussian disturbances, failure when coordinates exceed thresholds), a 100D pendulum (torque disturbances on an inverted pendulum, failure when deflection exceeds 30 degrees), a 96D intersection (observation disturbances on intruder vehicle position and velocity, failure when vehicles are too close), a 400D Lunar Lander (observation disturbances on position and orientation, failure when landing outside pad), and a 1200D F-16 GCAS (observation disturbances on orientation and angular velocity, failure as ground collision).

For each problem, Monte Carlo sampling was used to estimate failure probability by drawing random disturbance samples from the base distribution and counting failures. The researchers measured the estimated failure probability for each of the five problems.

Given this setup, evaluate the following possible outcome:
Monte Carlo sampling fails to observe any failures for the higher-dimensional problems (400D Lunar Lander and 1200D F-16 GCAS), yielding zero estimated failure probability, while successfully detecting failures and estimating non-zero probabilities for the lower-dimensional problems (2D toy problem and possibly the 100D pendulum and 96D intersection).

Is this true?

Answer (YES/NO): NO